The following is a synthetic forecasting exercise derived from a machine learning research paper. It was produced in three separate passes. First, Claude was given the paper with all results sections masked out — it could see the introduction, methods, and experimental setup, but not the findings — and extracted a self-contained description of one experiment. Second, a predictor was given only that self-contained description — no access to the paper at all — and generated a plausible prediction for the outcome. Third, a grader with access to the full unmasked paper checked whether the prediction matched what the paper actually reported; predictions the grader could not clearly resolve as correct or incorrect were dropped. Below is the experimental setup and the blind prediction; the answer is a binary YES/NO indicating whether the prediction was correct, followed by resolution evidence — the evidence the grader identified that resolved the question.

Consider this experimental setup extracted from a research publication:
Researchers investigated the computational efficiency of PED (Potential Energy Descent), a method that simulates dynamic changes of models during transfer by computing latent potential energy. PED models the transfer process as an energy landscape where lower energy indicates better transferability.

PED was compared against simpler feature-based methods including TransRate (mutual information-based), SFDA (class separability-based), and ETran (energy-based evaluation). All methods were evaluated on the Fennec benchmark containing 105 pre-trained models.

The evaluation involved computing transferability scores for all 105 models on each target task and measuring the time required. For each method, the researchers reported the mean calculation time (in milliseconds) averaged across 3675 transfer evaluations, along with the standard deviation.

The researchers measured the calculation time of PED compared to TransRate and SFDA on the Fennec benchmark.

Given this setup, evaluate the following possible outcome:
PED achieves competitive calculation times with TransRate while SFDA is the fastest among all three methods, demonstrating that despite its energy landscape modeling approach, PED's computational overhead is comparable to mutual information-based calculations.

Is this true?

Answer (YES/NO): NO